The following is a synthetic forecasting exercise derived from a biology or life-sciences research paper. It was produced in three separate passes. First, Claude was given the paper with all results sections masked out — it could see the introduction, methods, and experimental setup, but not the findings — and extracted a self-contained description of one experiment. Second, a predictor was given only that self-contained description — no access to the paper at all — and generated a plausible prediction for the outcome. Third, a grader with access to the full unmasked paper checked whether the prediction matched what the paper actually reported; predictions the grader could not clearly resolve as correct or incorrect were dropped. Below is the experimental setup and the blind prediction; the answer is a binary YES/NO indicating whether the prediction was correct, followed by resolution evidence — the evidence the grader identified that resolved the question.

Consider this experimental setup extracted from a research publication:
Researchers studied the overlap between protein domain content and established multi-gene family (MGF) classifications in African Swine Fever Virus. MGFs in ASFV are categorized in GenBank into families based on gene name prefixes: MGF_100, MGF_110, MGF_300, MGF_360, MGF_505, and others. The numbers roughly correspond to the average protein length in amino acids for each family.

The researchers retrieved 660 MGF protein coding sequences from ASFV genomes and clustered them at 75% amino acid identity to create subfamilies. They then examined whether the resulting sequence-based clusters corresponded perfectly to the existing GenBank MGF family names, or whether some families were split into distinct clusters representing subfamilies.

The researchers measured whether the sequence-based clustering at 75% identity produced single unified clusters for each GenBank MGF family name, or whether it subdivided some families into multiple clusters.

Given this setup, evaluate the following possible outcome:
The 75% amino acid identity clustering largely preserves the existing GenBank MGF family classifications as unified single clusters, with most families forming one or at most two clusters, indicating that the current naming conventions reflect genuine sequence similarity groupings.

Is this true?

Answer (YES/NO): NO